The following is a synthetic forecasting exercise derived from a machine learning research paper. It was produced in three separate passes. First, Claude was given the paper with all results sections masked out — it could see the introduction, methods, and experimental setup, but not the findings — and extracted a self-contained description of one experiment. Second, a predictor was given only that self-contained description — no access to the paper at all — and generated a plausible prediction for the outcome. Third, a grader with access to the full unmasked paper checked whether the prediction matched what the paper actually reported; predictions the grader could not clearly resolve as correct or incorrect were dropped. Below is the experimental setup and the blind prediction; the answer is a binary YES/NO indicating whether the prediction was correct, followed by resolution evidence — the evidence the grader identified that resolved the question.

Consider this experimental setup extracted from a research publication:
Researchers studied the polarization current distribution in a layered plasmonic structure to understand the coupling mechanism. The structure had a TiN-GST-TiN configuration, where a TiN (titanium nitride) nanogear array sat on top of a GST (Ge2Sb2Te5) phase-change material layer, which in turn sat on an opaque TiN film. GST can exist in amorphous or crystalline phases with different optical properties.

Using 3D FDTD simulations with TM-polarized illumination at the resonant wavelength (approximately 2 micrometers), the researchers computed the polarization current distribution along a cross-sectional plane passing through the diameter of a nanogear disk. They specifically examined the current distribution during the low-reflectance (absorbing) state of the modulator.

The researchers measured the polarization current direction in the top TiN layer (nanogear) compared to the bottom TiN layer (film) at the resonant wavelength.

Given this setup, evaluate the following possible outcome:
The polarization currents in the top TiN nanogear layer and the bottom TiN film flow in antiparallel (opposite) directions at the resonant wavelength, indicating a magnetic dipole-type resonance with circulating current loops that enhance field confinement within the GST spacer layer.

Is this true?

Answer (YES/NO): YES